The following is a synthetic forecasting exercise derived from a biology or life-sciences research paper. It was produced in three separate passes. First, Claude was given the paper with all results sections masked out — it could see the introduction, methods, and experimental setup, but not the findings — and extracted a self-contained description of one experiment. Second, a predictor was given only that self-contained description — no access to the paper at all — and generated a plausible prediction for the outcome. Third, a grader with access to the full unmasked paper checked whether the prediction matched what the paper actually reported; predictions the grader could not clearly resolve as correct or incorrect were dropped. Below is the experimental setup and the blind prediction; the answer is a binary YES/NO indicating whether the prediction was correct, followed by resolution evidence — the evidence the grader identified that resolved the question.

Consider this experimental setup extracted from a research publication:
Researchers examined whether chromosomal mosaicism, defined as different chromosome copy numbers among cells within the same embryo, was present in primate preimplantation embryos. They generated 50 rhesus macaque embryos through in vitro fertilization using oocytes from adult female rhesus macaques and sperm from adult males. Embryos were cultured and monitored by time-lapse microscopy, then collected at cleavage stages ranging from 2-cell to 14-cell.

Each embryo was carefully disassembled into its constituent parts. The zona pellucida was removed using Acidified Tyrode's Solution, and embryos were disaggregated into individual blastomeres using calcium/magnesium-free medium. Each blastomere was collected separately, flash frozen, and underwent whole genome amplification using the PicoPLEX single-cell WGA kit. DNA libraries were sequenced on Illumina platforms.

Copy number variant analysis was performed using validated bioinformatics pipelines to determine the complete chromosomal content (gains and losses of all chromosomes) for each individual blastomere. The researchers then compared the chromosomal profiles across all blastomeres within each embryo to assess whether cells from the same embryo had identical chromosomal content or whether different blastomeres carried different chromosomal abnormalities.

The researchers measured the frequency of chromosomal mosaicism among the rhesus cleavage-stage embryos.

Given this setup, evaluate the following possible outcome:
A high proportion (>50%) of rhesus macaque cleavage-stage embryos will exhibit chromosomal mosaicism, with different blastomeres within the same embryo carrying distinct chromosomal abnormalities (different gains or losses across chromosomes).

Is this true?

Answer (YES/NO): NO